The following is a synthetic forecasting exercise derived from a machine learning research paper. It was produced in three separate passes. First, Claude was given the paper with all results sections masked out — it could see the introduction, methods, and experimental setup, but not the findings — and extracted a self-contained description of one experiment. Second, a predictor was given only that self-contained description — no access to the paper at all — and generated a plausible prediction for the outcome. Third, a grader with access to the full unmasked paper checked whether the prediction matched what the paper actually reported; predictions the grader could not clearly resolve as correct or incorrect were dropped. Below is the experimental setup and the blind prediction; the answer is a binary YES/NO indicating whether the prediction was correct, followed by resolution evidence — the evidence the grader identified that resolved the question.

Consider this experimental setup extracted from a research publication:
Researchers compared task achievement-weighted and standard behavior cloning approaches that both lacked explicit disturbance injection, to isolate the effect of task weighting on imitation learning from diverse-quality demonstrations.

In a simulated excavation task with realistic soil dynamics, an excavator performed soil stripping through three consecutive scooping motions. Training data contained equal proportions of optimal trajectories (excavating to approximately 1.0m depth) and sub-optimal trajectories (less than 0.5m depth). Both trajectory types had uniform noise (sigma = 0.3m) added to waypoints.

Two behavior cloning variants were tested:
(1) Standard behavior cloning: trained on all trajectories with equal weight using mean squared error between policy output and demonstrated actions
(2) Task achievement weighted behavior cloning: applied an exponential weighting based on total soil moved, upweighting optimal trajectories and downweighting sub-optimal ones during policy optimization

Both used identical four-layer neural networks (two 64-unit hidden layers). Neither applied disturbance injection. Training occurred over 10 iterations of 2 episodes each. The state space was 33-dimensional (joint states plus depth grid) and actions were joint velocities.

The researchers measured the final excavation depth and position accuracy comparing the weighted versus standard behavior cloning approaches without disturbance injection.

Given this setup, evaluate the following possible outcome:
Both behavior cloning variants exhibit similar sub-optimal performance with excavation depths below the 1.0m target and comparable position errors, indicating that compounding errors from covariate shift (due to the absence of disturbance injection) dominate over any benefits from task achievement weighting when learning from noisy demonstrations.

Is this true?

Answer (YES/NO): NO